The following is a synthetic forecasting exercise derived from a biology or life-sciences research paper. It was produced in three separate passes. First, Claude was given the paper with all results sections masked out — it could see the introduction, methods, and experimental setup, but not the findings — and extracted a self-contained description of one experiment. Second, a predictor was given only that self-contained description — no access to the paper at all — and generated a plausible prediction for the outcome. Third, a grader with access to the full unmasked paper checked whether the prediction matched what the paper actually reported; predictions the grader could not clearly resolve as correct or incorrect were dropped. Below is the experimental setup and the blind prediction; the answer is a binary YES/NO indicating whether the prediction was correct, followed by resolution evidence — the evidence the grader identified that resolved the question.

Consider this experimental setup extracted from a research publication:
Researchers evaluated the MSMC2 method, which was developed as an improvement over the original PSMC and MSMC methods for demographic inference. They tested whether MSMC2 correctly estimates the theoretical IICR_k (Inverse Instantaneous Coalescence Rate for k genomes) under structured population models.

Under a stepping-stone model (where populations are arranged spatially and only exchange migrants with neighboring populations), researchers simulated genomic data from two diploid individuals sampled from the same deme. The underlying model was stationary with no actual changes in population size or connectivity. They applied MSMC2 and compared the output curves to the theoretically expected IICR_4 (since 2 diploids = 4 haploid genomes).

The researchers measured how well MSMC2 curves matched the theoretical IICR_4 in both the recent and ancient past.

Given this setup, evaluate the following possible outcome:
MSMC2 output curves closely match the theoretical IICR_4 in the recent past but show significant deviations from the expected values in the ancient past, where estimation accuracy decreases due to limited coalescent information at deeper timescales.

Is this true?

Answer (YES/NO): YES